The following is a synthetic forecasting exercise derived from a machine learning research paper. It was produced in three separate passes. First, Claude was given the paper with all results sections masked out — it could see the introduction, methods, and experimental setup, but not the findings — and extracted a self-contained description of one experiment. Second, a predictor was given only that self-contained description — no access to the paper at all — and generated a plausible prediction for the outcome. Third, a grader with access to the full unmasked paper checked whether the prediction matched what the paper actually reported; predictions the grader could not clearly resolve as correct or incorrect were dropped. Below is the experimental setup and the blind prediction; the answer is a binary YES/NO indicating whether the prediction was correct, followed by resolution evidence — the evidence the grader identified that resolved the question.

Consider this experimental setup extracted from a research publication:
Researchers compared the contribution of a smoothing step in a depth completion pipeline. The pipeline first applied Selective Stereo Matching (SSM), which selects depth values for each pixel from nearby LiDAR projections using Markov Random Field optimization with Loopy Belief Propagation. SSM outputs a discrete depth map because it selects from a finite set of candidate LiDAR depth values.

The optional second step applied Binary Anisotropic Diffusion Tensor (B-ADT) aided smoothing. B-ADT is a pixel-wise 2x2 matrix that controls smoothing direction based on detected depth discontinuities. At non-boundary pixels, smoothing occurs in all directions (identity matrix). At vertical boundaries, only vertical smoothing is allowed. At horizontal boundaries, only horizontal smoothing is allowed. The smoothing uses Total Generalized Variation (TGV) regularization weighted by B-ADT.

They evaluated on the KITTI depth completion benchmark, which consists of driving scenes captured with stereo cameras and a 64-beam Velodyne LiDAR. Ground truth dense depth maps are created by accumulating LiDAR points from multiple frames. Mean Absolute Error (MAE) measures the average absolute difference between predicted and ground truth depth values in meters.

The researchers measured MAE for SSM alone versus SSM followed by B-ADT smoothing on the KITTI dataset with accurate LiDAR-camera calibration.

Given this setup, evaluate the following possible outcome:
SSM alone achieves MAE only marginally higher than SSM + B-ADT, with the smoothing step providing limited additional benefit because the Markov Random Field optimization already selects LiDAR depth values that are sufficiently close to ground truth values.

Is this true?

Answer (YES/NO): NO